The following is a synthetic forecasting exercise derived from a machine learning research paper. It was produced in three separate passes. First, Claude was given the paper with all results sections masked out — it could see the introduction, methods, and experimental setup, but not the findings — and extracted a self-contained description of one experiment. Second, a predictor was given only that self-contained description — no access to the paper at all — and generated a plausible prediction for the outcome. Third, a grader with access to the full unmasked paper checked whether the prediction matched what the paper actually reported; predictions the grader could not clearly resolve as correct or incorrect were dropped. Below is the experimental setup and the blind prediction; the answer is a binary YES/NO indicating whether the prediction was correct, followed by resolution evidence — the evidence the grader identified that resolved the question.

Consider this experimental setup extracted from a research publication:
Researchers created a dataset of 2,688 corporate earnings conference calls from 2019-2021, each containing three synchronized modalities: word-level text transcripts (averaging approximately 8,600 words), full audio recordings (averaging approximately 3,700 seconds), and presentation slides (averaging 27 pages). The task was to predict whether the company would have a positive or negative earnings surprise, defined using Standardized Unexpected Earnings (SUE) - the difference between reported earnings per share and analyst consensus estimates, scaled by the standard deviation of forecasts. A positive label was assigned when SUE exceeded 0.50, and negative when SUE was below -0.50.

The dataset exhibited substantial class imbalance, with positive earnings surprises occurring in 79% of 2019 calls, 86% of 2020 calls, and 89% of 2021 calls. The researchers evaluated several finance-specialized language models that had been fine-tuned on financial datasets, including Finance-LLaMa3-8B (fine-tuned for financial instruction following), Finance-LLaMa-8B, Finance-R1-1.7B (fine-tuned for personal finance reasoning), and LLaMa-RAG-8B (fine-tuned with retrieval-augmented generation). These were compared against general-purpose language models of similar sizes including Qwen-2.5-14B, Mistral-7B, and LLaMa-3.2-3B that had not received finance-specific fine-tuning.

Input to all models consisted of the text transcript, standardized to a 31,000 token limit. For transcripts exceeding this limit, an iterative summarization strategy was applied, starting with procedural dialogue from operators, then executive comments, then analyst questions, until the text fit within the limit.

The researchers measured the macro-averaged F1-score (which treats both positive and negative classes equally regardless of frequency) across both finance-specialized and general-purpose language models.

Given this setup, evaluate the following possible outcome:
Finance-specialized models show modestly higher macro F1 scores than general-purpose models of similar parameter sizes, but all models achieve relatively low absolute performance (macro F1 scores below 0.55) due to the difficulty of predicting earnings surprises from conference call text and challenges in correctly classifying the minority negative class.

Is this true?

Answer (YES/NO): NO